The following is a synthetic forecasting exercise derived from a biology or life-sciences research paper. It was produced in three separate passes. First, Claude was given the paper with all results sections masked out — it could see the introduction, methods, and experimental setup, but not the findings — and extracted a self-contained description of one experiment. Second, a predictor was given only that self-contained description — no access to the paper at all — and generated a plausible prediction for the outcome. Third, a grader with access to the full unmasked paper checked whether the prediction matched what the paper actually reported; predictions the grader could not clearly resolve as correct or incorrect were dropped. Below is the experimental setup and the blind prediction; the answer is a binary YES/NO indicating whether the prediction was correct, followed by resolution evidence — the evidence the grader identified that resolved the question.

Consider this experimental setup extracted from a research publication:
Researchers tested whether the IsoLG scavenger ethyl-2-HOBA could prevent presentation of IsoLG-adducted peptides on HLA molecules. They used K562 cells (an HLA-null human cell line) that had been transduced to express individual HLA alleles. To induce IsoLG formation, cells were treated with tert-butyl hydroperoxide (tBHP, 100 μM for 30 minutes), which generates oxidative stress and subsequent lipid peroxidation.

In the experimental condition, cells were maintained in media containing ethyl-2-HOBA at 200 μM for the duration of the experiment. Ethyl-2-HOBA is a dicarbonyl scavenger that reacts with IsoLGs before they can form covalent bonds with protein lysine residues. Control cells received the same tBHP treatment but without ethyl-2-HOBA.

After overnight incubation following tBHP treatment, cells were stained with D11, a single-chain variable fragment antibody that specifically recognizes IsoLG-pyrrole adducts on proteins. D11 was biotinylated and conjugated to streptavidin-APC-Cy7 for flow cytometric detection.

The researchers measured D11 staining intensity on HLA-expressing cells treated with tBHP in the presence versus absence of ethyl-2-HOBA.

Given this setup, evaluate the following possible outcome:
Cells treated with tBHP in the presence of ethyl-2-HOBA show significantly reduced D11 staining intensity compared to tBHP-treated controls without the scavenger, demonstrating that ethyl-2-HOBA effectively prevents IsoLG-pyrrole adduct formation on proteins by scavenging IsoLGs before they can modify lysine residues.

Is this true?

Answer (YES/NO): YES